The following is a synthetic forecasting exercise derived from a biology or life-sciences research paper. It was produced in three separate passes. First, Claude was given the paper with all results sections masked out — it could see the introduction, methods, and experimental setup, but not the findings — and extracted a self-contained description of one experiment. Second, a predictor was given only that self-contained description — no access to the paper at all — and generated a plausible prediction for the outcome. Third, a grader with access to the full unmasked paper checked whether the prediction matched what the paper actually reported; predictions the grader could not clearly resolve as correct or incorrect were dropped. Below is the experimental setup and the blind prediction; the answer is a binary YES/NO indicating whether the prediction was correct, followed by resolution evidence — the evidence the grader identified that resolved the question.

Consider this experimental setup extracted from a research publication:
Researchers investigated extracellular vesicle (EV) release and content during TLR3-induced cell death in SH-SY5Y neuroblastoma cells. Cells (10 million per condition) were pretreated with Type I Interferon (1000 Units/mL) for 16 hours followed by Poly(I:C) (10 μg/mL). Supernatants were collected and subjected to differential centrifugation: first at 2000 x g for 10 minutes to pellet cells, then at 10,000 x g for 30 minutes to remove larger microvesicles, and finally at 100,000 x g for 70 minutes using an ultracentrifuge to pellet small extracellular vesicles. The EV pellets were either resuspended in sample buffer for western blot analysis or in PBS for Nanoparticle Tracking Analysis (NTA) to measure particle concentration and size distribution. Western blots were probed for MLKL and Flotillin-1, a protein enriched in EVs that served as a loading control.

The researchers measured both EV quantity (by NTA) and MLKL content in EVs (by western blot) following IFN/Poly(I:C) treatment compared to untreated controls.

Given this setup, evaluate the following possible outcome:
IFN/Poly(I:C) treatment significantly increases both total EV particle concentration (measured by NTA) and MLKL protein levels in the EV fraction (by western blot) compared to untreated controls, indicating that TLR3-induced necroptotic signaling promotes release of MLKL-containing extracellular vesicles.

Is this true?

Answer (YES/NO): NO